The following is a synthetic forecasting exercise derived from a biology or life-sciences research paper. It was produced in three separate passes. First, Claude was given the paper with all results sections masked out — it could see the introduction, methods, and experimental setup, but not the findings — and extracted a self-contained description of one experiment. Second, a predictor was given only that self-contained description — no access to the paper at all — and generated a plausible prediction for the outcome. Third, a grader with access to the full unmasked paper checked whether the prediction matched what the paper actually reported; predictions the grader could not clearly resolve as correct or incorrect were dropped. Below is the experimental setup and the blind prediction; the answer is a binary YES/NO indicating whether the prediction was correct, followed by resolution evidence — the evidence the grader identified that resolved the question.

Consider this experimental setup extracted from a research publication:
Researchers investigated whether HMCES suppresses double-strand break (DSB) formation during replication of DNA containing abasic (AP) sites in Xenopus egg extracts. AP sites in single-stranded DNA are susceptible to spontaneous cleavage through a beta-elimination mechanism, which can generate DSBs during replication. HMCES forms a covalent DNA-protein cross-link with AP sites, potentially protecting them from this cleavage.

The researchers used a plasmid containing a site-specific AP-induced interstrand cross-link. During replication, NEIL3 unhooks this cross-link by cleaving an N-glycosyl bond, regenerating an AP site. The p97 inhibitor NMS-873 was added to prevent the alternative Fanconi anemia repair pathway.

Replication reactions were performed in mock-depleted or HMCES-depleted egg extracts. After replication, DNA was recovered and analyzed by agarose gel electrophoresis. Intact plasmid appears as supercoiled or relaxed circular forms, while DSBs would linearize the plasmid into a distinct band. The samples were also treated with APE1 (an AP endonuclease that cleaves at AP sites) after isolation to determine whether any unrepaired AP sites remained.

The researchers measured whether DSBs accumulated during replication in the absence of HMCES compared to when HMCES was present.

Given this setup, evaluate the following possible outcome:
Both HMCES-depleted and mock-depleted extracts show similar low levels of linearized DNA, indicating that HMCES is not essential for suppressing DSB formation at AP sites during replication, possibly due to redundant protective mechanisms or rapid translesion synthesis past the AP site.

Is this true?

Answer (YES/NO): NO